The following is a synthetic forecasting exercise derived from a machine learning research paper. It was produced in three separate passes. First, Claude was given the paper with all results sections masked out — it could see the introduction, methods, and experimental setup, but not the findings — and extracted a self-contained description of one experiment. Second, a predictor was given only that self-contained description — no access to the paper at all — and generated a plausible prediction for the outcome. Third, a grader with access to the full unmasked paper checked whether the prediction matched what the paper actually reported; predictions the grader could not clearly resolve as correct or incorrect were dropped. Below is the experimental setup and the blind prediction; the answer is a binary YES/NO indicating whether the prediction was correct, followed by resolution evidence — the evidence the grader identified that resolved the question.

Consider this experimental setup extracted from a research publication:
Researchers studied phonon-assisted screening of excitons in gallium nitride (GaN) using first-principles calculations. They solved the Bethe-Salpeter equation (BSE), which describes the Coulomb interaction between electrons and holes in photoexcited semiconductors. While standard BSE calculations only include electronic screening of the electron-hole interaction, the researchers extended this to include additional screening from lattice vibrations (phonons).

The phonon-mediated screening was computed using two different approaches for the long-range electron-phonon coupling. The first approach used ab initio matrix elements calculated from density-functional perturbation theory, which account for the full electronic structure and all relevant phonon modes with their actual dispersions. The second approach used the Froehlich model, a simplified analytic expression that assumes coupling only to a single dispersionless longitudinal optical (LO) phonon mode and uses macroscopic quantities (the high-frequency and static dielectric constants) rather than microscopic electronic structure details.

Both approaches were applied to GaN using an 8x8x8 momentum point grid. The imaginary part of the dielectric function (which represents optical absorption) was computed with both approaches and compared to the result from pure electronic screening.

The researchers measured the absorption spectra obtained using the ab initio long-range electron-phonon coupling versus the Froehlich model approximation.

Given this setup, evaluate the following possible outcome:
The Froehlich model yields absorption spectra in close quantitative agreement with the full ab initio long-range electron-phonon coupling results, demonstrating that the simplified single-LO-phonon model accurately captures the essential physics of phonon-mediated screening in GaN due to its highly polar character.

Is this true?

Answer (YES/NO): YES